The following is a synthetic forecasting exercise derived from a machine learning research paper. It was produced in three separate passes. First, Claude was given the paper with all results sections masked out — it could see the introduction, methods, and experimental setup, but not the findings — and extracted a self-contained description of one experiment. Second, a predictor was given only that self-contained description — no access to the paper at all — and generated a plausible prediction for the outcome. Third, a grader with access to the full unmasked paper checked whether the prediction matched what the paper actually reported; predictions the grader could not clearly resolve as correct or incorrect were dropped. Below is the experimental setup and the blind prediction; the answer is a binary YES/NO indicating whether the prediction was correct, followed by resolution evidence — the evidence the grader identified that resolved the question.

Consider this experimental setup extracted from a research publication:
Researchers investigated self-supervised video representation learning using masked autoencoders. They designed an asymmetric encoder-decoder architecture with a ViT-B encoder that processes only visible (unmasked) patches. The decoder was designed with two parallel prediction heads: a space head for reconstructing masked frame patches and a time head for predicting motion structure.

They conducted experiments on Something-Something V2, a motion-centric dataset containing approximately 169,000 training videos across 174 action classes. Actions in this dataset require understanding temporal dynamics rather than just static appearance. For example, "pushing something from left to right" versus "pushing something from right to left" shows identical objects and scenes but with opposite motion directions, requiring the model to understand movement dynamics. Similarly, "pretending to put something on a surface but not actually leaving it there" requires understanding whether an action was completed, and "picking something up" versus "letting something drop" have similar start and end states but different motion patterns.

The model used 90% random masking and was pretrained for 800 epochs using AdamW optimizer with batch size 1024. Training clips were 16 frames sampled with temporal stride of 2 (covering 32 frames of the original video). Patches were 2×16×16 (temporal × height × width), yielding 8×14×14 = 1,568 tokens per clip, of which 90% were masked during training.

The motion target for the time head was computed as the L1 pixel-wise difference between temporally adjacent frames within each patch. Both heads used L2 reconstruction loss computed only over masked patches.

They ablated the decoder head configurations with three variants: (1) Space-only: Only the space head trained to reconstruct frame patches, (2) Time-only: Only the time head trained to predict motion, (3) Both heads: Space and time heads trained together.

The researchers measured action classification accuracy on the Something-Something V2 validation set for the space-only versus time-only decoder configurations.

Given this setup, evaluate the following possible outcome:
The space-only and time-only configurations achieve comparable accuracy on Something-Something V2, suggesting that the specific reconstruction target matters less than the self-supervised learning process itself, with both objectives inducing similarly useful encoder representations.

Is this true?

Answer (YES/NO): YES